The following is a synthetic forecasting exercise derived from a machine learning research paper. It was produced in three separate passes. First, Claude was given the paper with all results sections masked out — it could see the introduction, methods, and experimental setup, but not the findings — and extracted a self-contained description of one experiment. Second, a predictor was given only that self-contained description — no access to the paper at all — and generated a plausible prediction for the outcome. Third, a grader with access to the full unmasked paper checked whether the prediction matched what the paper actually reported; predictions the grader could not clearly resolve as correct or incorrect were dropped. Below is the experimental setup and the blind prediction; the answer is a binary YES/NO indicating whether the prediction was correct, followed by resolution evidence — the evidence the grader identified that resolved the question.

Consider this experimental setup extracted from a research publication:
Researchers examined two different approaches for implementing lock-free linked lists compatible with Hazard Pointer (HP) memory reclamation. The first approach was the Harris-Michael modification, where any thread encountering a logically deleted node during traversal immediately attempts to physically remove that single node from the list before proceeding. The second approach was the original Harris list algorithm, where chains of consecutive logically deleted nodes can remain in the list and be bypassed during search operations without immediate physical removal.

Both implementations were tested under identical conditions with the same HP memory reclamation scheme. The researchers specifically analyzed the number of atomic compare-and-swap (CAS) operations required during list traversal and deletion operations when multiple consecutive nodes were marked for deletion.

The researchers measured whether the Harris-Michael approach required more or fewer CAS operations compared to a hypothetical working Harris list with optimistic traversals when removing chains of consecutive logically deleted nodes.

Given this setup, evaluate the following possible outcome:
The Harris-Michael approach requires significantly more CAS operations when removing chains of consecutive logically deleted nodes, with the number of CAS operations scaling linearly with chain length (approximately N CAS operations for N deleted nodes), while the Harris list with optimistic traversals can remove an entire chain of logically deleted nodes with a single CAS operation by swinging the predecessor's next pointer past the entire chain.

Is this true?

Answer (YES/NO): YES